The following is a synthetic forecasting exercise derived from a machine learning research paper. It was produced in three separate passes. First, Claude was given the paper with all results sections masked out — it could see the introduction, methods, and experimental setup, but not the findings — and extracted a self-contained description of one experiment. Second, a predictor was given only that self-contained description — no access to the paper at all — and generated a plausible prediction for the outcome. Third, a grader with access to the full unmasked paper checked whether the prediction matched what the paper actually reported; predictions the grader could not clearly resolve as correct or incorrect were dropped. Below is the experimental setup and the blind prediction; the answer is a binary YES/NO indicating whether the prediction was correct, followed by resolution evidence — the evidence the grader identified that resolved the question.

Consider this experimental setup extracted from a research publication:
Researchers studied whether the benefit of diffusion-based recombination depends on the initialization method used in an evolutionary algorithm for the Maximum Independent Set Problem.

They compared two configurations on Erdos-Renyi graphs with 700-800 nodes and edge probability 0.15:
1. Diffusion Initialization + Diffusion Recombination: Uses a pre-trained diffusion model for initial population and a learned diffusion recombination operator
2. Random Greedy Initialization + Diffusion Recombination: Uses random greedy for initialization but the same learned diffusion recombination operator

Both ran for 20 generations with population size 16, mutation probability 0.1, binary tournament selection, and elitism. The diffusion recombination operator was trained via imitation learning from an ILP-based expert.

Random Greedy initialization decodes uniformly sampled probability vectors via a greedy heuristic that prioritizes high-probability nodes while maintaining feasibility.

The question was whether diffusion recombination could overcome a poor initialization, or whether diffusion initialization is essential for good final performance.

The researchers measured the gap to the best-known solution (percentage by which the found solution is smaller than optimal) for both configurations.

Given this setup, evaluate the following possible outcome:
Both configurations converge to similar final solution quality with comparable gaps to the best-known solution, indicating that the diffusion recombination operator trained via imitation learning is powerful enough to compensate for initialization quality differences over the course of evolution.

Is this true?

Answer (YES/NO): NO